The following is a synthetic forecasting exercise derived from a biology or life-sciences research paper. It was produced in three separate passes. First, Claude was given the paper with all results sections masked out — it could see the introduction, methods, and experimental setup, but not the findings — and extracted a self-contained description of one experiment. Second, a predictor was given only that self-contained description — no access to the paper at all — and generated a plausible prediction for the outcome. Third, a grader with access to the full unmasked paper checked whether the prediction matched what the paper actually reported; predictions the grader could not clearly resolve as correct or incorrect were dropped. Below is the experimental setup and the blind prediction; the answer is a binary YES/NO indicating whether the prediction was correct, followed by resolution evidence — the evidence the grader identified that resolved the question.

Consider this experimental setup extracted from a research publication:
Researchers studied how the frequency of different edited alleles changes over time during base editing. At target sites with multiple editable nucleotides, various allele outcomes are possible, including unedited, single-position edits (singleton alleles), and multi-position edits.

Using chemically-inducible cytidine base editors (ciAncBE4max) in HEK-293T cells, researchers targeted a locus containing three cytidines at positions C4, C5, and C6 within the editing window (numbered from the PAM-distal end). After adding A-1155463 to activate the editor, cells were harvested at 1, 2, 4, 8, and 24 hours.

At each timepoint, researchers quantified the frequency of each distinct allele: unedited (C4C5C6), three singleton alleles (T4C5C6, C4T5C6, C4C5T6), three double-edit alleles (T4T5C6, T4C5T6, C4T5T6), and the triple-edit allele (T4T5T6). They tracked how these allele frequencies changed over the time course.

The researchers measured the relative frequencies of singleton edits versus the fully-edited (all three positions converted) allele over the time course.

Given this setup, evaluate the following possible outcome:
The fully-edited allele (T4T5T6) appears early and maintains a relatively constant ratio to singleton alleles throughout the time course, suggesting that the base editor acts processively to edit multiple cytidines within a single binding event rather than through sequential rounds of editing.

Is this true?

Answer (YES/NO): NO